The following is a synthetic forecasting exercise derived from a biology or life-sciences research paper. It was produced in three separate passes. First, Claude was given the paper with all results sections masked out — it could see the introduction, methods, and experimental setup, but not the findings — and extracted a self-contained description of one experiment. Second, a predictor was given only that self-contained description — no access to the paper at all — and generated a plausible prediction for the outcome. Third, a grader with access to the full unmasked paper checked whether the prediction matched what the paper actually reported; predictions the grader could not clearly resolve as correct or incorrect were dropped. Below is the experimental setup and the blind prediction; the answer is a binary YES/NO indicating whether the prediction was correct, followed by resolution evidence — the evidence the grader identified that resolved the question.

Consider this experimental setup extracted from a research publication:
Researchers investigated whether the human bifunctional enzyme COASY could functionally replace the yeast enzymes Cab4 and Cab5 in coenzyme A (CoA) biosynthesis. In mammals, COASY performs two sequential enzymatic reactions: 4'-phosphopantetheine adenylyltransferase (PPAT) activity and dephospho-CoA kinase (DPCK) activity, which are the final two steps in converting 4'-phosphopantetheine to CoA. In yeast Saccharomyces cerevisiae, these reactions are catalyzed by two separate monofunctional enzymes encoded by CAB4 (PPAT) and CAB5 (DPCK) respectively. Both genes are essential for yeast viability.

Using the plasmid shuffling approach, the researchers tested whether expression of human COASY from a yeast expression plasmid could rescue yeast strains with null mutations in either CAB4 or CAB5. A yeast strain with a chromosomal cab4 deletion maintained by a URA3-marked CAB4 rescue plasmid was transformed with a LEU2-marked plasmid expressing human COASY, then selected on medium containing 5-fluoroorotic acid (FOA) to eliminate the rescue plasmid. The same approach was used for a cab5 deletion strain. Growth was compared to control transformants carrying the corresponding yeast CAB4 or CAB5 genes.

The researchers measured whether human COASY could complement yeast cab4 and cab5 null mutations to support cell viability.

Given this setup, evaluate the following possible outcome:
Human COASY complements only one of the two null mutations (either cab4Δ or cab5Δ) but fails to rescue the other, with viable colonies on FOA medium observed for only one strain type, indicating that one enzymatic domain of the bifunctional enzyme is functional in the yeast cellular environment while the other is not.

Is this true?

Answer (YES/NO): NO